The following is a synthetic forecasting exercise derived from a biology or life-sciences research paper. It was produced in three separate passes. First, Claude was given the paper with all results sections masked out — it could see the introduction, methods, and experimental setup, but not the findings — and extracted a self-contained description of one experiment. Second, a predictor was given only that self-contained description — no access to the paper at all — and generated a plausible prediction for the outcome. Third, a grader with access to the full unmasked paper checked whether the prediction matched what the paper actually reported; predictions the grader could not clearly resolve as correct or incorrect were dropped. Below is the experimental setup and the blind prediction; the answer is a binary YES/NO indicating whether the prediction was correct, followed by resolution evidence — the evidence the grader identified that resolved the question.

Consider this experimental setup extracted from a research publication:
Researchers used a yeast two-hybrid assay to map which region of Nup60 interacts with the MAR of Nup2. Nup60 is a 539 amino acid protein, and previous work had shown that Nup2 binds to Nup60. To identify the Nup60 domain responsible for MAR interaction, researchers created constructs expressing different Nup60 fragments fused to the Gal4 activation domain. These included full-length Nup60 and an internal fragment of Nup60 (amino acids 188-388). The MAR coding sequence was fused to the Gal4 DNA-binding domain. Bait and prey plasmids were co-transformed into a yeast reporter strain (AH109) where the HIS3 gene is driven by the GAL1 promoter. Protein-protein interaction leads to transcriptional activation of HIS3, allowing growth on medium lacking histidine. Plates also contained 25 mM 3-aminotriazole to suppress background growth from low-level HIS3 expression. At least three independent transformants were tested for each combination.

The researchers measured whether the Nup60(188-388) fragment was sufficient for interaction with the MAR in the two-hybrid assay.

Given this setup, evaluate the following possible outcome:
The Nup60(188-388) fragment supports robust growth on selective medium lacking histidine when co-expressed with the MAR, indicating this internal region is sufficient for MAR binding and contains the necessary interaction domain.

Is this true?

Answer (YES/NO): YES